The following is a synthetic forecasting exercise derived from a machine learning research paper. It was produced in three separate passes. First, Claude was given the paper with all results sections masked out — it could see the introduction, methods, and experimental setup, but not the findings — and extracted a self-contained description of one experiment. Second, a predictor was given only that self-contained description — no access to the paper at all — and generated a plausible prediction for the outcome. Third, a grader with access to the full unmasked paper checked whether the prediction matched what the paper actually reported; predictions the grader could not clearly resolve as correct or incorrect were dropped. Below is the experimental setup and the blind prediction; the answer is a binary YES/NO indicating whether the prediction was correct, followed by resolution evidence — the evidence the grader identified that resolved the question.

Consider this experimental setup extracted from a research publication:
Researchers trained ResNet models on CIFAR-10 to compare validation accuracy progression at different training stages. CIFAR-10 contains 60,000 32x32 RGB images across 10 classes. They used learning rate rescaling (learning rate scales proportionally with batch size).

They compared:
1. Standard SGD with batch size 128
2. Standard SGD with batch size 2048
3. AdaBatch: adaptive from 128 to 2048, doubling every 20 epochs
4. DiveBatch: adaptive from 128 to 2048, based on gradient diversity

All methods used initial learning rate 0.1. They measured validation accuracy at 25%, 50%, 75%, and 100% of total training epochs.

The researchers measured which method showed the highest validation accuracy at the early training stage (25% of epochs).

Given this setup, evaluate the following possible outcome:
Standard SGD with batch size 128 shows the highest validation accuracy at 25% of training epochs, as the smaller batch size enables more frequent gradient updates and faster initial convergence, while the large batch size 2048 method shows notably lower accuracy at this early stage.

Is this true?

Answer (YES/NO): YES